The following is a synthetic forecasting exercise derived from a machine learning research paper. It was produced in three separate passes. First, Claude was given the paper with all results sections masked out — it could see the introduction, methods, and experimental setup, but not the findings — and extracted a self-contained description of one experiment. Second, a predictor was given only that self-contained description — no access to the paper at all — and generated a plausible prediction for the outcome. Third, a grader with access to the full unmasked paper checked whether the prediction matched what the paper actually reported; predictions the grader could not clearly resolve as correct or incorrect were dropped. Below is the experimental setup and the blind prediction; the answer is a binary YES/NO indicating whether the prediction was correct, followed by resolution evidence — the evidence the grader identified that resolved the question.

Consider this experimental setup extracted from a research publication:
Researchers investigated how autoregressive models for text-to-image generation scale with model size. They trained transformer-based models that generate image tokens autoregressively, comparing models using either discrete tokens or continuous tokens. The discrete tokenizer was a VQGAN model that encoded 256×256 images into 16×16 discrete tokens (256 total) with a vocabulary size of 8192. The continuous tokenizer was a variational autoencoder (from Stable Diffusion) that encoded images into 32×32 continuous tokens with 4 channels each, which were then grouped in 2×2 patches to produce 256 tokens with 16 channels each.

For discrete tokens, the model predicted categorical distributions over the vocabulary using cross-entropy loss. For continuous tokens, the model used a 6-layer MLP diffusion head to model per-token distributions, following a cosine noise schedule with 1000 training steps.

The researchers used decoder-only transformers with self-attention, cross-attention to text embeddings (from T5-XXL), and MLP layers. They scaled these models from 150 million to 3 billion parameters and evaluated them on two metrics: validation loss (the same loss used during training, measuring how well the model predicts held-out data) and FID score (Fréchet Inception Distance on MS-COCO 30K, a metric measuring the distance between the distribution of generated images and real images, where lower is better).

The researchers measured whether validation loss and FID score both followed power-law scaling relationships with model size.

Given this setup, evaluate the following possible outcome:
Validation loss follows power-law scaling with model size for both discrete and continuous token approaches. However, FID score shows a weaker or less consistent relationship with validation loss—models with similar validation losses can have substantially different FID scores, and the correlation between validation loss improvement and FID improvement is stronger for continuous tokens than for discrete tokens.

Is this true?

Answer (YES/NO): YES